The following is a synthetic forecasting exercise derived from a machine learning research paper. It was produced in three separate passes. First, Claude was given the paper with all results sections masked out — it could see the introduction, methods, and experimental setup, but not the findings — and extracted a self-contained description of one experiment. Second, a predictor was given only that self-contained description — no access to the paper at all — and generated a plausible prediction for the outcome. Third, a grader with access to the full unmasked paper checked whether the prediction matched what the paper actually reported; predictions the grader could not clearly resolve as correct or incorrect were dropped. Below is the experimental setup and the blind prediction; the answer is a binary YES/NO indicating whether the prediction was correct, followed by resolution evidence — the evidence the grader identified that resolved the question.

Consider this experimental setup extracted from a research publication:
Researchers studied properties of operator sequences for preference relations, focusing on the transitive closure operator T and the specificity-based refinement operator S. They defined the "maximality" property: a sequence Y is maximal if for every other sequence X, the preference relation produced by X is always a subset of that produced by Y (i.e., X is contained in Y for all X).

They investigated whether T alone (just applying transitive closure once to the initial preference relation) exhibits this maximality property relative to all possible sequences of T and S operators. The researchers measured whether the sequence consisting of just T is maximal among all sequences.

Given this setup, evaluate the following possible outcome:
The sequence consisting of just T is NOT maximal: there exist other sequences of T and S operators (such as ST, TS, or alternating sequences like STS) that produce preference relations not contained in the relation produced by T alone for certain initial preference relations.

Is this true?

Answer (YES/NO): NO